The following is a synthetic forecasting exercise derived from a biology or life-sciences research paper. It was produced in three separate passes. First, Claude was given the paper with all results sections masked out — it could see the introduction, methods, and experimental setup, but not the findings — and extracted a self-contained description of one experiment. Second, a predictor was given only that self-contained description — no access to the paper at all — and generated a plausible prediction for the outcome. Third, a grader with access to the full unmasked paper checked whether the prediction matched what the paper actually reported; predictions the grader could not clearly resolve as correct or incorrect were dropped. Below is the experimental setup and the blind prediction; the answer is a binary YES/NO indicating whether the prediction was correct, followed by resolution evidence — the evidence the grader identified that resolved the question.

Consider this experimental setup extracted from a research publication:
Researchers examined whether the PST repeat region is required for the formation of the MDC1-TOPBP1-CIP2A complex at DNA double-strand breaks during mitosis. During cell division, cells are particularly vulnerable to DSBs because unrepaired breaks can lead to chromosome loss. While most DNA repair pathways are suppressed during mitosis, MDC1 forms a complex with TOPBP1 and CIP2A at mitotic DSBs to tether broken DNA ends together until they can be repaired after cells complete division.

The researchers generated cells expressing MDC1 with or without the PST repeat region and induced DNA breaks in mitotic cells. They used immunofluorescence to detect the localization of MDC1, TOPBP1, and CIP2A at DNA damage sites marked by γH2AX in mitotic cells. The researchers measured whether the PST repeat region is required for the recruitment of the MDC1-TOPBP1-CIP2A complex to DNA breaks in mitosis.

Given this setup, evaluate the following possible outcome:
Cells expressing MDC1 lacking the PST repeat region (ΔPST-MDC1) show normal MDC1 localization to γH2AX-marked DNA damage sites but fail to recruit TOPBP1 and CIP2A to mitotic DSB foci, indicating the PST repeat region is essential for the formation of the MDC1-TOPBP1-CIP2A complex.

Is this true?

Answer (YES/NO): NO